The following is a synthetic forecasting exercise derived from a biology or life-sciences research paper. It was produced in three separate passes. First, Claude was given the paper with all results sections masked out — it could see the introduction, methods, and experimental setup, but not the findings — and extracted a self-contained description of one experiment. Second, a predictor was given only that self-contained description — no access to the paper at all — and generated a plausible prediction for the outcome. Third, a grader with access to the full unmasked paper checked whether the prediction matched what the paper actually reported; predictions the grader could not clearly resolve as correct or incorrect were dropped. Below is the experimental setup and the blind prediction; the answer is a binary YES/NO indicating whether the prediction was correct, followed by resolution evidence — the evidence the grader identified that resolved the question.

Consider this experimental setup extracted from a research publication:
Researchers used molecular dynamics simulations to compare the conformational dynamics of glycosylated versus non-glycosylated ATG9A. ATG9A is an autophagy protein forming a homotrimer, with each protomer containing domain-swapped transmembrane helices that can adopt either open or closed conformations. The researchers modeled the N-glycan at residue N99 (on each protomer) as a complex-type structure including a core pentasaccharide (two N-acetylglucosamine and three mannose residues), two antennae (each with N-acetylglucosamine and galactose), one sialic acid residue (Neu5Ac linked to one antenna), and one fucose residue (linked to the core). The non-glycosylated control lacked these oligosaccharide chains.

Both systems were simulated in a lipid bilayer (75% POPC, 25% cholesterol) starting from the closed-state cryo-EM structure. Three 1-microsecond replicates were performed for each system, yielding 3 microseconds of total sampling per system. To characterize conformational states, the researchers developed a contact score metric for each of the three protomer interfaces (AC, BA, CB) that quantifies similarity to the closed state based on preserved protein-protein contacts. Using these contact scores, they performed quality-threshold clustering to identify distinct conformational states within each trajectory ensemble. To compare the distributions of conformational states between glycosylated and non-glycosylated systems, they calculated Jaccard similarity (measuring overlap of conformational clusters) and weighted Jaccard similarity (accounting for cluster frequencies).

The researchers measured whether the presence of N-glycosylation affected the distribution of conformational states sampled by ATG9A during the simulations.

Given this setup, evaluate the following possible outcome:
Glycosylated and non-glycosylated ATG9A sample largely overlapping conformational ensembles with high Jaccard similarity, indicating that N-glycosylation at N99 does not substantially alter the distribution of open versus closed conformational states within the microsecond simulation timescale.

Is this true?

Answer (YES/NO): NO